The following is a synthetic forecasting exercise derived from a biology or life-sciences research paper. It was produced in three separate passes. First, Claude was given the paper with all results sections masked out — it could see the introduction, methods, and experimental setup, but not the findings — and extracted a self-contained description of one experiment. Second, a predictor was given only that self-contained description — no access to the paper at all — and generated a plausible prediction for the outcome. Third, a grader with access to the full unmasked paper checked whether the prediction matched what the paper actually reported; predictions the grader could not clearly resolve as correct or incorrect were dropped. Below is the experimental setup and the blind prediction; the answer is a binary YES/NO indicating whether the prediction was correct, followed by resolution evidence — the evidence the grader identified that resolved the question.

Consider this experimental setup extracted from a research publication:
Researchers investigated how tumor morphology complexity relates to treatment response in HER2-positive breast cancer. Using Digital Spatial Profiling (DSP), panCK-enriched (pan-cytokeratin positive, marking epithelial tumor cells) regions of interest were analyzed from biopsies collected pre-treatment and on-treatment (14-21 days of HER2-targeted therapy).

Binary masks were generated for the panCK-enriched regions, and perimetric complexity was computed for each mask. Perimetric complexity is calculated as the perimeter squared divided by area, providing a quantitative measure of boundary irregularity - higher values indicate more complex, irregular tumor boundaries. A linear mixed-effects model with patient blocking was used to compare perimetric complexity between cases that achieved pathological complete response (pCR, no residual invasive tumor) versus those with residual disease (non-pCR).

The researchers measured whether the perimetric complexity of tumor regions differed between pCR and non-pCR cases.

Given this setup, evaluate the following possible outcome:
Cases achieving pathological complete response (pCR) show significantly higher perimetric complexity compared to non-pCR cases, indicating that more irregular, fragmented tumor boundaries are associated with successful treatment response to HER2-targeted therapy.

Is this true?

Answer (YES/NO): NO